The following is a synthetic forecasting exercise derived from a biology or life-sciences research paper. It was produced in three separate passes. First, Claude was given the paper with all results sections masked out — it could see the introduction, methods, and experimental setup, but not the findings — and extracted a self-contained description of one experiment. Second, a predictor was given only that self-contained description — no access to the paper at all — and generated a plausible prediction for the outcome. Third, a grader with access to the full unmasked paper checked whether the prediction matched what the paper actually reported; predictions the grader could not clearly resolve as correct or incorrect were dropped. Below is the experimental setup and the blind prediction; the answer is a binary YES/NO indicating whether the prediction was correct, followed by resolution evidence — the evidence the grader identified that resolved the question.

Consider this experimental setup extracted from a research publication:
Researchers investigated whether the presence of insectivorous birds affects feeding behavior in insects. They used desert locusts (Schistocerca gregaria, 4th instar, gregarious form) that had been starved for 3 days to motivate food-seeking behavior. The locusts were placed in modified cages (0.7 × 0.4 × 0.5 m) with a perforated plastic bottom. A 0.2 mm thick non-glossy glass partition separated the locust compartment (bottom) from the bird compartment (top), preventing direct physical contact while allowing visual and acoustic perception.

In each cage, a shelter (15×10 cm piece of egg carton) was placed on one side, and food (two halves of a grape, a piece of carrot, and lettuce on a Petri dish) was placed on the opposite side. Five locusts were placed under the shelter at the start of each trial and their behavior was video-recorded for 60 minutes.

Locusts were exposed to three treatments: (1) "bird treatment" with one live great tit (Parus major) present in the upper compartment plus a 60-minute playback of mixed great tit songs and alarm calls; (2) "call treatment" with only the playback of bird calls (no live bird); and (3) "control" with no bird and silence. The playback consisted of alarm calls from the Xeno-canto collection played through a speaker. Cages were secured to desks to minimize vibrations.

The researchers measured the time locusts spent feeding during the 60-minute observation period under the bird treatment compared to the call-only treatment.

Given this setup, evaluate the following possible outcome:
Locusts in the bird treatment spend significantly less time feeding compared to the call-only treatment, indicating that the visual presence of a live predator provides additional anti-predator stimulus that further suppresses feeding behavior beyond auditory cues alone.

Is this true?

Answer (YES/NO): YES